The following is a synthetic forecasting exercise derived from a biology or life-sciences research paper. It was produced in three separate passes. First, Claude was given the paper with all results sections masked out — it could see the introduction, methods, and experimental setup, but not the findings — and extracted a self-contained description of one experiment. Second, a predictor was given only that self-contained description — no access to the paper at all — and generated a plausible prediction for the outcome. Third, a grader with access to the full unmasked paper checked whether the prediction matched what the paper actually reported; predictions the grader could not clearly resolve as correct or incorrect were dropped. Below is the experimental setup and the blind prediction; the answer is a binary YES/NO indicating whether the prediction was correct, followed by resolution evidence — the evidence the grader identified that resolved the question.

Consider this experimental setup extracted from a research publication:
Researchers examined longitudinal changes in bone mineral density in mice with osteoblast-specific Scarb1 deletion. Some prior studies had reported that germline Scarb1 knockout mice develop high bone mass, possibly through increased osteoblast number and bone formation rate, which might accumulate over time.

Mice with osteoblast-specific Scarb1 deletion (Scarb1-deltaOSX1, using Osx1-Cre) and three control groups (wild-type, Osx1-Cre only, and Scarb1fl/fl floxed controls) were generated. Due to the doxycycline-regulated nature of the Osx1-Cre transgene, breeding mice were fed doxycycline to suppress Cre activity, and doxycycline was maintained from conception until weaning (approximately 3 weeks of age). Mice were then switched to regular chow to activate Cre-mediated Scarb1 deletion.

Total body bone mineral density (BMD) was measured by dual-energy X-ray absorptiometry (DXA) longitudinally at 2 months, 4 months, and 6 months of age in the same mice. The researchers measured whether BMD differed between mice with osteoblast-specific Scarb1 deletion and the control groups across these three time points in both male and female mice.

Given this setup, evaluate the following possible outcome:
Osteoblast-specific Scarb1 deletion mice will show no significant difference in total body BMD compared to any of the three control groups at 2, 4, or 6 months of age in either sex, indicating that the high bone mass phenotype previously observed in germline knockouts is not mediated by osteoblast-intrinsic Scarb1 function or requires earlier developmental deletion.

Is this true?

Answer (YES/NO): YES